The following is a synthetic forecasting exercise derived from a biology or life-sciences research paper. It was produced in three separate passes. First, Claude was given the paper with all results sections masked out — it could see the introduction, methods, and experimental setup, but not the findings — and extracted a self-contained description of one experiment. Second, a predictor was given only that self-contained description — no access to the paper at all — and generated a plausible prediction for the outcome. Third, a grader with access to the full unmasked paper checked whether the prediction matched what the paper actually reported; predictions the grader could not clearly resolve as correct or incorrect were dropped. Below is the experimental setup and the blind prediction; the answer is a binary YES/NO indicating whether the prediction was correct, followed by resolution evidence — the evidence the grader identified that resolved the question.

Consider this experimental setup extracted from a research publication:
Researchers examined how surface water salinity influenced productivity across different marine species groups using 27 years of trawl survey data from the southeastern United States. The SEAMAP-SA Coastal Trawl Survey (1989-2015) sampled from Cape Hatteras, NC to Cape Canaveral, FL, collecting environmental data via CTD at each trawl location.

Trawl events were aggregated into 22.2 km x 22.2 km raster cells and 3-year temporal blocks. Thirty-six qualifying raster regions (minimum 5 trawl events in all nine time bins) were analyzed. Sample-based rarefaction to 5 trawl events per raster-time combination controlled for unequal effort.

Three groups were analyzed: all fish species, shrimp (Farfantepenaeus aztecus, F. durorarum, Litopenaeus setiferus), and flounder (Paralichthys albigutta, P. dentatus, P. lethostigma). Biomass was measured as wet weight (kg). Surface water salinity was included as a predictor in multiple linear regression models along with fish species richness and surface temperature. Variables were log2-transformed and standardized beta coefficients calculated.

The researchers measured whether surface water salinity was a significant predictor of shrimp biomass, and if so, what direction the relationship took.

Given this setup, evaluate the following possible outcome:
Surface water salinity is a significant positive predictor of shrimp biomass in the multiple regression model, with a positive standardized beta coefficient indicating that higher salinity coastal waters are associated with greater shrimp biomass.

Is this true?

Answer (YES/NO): NO